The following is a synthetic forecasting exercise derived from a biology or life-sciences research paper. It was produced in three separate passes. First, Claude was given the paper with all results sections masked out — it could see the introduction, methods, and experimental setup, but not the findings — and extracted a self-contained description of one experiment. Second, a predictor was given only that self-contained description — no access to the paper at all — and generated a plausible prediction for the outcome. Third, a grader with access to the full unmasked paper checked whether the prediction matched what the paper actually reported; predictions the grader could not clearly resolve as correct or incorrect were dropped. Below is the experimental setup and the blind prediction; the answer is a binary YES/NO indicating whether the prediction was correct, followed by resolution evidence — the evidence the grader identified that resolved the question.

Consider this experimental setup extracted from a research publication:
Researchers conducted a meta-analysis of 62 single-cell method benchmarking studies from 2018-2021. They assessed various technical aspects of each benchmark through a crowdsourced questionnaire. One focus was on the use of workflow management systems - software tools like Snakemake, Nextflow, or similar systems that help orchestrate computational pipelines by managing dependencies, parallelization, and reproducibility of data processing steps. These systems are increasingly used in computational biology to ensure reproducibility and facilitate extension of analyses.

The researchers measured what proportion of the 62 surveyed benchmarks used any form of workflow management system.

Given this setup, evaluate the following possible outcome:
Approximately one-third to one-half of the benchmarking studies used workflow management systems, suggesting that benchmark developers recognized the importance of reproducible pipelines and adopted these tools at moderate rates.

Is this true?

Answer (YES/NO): NO